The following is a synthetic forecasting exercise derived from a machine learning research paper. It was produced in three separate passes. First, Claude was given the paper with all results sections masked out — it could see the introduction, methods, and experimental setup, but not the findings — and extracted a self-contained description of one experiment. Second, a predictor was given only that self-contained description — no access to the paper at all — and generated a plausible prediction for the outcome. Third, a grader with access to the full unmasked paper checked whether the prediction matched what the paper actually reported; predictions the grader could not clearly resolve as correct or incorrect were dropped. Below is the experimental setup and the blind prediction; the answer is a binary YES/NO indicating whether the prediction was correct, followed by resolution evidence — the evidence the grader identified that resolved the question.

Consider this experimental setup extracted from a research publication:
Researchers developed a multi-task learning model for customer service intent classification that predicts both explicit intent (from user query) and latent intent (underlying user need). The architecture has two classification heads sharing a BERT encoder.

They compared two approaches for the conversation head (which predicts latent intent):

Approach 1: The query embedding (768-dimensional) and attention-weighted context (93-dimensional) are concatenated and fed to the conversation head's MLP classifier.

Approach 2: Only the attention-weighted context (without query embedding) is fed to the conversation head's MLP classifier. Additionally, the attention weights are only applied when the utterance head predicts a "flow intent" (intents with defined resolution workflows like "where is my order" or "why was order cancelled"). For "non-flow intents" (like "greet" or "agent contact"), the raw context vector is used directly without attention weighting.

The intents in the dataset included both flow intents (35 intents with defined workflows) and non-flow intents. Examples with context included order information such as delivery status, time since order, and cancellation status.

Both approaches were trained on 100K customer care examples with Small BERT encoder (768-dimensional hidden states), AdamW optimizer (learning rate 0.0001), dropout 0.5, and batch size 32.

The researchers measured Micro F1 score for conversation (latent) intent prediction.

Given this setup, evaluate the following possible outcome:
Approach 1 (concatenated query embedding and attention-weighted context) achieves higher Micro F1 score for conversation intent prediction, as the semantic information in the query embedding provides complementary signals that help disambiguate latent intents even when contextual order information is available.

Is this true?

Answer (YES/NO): NO